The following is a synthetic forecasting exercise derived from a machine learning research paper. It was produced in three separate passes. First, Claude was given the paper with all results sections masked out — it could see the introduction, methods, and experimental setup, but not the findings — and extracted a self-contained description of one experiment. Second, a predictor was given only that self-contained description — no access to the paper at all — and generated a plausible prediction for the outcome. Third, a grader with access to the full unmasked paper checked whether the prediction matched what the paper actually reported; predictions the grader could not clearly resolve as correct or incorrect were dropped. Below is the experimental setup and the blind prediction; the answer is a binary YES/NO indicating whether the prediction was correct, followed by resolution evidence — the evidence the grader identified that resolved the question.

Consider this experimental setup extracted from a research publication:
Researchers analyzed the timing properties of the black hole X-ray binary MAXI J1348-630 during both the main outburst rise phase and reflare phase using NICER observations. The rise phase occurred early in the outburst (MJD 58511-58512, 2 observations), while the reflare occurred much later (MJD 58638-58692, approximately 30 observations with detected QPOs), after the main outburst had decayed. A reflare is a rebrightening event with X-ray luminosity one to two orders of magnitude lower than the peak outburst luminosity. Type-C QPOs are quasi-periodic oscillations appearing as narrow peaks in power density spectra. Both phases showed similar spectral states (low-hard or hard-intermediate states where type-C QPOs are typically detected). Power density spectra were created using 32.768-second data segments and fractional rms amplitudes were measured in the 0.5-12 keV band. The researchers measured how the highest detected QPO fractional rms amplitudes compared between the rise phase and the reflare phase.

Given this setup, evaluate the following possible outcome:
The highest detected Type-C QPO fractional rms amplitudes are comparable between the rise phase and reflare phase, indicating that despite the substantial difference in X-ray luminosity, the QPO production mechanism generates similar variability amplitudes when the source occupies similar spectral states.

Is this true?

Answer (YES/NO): NO